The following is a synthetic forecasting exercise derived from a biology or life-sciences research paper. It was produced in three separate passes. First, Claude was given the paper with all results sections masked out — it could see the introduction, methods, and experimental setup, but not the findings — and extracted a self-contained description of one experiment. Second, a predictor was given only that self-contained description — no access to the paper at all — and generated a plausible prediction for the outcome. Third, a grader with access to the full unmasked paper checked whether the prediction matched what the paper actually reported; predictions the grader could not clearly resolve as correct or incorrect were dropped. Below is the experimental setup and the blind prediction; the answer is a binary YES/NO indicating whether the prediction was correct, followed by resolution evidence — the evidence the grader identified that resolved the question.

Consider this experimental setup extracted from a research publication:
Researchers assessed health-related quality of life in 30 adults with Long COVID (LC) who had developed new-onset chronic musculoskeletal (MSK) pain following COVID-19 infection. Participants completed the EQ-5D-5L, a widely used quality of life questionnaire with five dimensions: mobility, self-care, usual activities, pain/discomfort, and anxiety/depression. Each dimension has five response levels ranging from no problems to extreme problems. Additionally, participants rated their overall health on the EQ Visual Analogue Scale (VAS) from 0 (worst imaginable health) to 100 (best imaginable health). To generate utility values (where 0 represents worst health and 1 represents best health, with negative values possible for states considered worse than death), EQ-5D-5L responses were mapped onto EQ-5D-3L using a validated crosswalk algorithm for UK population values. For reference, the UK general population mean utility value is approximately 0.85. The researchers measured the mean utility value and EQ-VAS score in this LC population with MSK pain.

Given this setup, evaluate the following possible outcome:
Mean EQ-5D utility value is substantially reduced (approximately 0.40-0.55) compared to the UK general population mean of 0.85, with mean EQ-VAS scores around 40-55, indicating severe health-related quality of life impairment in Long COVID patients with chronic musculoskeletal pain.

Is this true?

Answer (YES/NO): YES